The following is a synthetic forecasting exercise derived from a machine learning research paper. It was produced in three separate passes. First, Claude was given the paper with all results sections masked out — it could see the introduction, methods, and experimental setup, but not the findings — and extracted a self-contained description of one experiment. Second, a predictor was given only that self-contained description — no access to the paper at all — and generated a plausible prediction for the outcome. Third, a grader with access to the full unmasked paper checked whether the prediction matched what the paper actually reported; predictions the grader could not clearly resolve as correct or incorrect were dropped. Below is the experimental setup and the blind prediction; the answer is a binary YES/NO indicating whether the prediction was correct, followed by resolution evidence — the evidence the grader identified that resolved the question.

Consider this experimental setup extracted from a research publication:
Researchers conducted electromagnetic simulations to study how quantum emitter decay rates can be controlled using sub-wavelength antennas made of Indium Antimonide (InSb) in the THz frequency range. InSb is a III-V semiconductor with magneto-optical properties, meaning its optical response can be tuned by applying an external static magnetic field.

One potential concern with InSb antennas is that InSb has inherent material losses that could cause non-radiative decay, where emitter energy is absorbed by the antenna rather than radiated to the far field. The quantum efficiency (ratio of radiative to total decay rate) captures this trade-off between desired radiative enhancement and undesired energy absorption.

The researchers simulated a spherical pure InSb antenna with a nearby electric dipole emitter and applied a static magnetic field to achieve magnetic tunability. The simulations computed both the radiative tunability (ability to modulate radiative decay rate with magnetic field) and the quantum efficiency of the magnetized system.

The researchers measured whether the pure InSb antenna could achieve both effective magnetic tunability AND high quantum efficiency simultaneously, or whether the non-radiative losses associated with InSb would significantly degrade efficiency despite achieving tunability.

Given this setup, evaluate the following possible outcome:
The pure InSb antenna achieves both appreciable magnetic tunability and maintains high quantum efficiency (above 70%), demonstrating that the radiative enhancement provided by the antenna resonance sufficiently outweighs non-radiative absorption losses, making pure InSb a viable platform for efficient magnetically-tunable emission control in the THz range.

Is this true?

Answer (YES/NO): NO